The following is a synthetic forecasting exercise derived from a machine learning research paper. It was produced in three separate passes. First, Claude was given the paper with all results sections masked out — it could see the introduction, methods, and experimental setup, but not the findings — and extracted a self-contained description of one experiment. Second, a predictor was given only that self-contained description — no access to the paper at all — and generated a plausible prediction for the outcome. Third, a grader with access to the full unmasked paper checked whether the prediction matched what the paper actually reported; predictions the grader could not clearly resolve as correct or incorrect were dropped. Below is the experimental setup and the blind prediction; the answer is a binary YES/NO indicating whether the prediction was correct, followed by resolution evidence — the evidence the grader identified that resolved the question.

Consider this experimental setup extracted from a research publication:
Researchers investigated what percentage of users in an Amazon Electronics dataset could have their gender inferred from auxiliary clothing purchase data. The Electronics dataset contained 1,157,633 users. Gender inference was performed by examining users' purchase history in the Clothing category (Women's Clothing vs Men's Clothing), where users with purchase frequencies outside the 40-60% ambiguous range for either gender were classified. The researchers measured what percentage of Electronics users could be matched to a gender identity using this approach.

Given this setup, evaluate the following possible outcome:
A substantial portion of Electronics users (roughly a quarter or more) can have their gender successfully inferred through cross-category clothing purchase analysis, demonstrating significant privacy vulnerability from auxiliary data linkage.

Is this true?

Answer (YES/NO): NO